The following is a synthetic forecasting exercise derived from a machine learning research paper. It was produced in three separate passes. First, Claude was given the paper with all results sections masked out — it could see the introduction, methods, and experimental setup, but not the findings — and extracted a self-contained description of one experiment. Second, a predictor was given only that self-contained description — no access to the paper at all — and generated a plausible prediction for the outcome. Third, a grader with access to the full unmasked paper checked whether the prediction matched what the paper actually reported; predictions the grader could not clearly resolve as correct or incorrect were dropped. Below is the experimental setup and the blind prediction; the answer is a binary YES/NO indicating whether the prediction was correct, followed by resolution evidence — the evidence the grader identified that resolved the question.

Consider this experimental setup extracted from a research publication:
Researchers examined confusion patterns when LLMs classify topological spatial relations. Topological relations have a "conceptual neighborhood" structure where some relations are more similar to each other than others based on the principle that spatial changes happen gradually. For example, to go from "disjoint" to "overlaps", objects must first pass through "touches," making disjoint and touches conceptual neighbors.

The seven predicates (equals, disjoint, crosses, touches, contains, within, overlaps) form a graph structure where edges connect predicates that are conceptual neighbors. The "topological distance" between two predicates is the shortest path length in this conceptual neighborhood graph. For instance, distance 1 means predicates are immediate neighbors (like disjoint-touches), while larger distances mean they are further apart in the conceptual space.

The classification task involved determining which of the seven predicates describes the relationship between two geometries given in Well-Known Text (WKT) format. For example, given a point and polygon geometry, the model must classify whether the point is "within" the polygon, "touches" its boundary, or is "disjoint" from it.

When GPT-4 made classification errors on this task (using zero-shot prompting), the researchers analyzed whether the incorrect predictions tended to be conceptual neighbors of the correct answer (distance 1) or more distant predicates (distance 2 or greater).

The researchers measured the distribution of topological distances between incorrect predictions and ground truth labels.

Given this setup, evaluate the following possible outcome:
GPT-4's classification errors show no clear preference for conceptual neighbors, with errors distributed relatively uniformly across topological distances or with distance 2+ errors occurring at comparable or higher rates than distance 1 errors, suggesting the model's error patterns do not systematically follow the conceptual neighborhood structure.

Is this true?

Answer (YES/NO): NO